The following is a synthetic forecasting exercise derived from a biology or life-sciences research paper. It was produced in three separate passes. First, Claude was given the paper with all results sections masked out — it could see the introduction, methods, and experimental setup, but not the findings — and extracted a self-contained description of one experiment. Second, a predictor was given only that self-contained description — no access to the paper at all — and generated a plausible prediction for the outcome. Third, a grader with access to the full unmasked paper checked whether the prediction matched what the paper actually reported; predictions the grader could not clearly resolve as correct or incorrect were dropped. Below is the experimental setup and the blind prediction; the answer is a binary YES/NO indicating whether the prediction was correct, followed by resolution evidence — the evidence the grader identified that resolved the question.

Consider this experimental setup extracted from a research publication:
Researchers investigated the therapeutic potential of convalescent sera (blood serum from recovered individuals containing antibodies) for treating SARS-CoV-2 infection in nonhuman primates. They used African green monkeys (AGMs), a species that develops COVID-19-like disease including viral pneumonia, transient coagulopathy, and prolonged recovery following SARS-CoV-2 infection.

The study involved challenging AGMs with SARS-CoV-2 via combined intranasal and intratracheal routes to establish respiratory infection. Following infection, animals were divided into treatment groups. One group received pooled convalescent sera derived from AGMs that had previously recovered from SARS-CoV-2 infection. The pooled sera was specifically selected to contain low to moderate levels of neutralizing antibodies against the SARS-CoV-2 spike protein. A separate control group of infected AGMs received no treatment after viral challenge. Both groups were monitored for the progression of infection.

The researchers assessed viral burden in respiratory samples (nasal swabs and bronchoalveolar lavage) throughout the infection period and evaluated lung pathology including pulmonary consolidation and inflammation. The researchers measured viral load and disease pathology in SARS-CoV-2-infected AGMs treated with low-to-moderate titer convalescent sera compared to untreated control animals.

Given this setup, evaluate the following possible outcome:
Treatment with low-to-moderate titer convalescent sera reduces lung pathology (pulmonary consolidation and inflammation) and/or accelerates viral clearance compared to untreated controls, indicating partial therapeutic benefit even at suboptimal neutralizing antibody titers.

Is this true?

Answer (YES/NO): YES